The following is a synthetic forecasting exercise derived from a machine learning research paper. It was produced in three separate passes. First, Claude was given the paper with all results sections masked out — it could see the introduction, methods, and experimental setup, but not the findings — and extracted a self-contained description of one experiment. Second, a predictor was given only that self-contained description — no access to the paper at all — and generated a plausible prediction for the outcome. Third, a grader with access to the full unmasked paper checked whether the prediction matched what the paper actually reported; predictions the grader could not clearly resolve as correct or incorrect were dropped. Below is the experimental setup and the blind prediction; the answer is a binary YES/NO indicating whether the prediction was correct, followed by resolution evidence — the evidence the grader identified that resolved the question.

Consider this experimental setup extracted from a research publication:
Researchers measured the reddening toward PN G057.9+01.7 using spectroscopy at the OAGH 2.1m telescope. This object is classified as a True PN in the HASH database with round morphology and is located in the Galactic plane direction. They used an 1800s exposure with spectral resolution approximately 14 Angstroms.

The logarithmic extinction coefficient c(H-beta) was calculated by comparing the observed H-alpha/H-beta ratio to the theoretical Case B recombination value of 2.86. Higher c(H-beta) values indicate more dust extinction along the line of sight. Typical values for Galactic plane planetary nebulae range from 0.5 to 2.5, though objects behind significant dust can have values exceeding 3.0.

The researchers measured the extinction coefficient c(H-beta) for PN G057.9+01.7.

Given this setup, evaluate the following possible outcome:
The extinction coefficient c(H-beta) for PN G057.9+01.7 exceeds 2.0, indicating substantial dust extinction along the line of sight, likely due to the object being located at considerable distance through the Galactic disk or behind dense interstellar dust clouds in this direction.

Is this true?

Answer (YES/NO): YES